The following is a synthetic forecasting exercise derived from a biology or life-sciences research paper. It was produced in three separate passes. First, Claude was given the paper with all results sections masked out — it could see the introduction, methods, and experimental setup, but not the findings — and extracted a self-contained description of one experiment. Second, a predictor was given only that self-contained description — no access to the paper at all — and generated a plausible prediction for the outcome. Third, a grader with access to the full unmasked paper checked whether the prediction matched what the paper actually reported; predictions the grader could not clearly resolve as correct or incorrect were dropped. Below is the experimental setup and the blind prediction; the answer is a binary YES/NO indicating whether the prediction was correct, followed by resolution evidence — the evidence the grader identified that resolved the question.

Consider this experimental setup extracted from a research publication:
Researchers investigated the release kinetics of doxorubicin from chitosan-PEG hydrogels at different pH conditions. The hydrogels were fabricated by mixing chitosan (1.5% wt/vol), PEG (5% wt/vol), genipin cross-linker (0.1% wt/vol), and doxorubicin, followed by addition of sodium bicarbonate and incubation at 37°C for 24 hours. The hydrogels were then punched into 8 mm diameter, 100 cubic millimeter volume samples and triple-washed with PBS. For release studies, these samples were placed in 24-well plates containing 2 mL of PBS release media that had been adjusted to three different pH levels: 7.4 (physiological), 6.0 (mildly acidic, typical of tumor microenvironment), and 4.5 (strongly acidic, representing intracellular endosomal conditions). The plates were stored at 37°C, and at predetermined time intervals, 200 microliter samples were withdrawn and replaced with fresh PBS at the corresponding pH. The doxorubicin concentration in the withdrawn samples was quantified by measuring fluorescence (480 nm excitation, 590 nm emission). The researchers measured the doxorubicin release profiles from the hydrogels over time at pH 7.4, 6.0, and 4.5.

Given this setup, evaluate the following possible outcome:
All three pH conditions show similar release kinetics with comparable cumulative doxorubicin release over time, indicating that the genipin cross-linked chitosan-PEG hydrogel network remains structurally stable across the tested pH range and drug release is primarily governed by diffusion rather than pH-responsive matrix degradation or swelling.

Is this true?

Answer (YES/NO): NO